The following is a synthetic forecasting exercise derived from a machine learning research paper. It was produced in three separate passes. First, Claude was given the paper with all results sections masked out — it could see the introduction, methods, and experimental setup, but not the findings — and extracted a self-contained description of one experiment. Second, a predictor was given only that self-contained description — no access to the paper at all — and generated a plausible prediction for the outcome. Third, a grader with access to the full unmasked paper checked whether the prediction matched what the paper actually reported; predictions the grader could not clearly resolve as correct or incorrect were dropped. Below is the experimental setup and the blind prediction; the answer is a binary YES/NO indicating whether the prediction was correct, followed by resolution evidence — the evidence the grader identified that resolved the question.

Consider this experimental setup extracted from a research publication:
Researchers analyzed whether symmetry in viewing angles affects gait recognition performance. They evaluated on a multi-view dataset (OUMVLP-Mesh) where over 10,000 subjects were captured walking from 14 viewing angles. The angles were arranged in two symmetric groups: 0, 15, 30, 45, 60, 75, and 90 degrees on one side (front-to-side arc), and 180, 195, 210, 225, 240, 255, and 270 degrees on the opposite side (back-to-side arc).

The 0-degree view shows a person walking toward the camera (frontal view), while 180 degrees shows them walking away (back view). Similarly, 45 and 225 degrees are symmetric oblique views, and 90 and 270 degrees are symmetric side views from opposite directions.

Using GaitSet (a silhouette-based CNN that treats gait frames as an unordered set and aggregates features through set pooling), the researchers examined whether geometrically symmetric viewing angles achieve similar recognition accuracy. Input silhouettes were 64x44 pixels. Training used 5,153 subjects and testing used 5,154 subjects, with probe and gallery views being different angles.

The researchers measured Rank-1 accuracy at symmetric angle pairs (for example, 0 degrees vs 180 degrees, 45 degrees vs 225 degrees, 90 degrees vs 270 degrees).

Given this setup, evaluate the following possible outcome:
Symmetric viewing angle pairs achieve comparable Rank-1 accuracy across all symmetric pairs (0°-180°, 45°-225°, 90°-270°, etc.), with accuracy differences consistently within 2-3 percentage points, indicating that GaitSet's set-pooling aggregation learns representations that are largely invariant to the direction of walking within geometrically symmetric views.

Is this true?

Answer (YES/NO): NO